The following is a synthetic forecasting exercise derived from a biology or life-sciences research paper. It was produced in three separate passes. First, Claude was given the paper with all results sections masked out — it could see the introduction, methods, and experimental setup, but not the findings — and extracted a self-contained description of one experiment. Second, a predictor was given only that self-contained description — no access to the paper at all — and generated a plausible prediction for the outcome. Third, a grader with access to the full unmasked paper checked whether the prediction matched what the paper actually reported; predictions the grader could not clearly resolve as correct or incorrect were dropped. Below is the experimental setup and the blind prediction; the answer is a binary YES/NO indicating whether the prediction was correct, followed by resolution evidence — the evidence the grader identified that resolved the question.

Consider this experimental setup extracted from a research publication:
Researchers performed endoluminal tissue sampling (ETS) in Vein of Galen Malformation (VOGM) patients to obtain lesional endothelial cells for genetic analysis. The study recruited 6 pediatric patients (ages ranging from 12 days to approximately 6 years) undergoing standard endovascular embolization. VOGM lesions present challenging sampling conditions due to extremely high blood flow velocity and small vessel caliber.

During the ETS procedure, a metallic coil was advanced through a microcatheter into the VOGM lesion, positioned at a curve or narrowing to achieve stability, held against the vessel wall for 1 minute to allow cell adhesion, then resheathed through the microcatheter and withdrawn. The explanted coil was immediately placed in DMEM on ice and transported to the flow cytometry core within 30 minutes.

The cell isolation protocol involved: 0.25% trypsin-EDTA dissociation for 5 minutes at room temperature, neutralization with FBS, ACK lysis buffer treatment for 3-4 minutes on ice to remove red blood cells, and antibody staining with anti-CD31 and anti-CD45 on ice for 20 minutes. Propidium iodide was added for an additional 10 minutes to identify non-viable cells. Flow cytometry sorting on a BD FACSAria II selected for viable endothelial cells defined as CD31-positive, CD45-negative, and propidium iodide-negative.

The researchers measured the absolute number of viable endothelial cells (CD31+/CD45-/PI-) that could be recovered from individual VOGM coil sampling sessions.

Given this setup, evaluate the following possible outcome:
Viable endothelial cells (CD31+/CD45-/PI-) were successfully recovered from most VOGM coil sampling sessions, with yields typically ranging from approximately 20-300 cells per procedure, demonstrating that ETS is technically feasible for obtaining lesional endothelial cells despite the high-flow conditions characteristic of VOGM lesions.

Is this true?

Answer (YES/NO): YES